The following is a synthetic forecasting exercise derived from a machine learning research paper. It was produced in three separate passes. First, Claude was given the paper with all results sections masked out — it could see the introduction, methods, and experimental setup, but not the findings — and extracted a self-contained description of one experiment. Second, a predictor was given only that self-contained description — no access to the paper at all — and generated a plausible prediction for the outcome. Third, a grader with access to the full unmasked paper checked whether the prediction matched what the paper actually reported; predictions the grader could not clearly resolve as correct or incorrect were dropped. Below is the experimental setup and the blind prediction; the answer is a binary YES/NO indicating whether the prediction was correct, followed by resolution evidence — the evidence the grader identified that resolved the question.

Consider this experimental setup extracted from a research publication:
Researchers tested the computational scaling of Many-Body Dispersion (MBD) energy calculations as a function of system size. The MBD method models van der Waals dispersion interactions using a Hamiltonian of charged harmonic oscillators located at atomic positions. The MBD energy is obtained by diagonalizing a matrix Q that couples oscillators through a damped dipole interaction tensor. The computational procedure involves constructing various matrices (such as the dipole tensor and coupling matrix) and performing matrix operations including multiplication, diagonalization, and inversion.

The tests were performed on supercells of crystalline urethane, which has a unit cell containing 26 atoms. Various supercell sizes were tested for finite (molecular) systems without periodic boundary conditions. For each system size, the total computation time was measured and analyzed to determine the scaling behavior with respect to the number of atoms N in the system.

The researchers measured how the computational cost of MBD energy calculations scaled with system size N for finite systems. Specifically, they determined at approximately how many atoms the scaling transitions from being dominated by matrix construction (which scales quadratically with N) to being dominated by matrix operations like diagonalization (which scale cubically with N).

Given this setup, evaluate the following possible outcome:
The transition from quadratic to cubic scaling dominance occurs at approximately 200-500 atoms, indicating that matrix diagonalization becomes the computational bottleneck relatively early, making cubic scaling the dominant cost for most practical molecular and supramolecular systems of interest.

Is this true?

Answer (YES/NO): YES